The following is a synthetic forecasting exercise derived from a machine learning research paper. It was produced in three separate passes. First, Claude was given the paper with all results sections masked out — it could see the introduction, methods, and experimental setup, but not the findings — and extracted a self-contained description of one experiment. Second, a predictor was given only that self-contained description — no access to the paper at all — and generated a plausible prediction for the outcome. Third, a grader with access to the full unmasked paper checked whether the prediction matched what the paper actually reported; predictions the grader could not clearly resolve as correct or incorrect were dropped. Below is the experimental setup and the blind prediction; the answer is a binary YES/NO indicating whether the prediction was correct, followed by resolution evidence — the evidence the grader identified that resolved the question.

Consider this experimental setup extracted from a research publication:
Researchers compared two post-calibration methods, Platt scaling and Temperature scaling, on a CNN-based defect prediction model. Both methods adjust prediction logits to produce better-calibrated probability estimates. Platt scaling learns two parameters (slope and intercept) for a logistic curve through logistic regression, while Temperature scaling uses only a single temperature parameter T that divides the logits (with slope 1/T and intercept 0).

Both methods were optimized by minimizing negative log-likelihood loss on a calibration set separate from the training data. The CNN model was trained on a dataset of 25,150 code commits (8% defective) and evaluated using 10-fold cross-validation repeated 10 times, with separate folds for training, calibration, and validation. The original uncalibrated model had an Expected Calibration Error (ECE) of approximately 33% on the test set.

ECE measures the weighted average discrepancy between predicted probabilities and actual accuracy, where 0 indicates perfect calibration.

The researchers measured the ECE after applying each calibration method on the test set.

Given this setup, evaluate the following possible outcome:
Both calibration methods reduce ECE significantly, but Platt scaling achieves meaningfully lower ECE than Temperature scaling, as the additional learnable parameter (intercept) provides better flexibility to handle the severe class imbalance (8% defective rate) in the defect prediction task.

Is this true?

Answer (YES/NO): NO